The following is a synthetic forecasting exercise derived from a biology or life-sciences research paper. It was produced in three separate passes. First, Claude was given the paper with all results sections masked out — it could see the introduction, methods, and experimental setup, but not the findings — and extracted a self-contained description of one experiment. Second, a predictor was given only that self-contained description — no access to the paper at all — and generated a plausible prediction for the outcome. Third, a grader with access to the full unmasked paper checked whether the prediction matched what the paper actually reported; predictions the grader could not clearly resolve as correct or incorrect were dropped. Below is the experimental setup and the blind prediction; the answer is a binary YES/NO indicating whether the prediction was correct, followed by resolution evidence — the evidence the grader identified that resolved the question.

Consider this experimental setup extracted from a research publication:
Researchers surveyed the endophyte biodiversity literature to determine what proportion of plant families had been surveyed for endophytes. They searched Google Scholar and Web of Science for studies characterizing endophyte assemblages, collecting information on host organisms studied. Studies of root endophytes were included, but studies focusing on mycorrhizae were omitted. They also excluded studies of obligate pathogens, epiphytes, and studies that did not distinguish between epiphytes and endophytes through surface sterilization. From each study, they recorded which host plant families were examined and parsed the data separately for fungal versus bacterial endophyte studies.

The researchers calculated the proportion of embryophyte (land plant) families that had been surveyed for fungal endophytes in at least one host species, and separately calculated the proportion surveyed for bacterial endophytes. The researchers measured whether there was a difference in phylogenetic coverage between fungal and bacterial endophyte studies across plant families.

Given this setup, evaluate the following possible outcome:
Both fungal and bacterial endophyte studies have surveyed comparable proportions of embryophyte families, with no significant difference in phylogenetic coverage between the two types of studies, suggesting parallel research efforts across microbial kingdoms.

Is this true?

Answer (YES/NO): NO